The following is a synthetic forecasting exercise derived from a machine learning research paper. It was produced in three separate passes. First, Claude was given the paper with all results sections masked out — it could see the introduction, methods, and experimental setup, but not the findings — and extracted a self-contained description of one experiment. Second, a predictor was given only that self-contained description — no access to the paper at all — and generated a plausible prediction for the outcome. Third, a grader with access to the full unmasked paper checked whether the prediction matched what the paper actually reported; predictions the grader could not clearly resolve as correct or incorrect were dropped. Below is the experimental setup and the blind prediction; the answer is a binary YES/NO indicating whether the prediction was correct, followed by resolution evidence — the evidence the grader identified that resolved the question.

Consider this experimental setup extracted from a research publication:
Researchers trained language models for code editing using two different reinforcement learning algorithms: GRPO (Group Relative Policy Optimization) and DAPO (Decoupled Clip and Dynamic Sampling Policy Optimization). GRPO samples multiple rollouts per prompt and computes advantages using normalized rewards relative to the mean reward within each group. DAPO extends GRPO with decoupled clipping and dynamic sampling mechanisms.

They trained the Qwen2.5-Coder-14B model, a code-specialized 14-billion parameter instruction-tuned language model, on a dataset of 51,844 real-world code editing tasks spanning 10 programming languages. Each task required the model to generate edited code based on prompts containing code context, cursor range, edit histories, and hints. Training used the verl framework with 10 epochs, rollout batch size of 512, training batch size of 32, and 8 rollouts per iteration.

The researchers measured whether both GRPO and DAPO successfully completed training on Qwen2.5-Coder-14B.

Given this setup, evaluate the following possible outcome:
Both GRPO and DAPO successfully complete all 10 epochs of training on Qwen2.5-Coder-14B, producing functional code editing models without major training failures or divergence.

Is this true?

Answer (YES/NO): NO